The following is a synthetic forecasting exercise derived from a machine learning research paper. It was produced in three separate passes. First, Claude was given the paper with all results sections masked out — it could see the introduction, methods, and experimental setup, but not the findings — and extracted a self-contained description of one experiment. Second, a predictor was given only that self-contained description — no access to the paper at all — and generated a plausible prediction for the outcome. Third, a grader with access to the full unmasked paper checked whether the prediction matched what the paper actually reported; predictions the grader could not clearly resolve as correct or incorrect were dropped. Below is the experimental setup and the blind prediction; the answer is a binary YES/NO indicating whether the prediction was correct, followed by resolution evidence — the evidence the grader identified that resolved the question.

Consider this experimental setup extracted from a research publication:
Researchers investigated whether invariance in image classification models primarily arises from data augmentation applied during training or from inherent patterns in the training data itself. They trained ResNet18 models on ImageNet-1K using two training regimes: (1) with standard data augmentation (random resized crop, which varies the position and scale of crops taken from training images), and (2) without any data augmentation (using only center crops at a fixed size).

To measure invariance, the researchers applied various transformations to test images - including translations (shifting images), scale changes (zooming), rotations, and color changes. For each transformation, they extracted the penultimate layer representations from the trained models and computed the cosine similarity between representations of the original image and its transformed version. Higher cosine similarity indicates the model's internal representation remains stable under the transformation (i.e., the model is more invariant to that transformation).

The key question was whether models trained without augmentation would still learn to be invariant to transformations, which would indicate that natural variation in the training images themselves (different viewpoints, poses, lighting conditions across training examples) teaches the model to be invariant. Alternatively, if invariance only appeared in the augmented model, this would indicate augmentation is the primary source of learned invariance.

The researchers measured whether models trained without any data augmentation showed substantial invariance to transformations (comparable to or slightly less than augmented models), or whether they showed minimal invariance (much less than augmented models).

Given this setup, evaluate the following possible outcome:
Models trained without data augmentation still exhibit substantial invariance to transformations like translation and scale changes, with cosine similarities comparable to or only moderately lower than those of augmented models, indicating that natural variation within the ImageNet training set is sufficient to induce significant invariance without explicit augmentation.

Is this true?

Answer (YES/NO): YES